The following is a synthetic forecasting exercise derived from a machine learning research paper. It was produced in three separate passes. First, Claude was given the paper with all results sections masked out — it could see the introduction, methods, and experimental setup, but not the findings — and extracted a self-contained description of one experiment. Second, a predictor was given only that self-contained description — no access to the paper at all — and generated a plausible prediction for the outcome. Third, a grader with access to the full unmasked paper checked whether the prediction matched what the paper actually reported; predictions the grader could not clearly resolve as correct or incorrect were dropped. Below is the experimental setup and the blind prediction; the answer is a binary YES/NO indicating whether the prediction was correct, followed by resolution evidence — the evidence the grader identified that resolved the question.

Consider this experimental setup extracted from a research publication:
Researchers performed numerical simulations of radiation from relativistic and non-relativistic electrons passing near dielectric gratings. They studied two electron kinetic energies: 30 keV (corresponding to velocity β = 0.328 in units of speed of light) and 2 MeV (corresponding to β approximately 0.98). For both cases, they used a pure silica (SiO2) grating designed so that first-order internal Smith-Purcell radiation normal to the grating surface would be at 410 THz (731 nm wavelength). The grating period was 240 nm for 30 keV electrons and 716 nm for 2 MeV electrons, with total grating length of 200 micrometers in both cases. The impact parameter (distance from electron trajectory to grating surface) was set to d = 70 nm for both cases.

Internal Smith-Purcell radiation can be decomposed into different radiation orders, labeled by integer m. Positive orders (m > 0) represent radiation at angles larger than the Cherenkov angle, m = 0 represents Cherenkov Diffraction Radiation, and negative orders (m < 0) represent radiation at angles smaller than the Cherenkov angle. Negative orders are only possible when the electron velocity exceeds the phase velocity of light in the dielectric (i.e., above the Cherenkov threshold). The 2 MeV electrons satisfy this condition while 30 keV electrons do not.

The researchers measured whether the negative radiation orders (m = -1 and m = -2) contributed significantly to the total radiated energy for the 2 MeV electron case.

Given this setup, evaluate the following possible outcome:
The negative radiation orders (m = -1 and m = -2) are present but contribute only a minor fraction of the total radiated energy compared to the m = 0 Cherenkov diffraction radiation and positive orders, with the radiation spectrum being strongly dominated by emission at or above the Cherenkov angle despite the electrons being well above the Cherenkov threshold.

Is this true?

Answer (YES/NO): YES